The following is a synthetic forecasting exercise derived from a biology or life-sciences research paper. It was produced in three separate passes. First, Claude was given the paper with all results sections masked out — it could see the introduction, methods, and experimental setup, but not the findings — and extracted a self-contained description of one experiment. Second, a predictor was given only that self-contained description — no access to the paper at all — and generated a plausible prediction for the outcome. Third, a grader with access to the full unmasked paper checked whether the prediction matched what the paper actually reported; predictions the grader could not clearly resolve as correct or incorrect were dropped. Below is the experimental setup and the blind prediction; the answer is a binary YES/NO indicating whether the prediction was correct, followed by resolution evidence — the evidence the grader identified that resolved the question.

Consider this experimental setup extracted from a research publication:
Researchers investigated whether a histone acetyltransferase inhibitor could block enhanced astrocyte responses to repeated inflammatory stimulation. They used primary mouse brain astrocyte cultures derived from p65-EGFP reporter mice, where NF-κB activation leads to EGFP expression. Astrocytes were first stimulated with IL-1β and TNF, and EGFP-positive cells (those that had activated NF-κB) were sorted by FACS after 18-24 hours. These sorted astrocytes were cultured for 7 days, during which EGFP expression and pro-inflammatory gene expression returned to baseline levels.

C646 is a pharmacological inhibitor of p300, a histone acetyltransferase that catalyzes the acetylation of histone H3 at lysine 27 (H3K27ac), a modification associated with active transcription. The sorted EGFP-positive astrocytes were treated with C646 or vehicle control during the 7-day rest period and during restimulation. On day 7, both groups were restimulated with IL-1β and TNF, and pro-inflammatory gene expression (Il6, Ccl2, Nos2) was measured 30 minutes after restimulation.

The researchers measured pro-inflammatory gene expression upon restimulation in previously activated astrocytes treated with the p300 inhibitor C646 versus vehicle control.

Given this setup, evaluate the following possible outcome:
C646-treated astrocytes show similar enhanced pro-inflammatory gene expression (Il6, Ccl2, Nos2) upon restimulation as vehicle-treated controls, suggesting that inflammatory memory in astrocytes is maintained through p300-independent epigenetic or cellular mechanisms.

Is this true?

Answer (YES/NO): NO